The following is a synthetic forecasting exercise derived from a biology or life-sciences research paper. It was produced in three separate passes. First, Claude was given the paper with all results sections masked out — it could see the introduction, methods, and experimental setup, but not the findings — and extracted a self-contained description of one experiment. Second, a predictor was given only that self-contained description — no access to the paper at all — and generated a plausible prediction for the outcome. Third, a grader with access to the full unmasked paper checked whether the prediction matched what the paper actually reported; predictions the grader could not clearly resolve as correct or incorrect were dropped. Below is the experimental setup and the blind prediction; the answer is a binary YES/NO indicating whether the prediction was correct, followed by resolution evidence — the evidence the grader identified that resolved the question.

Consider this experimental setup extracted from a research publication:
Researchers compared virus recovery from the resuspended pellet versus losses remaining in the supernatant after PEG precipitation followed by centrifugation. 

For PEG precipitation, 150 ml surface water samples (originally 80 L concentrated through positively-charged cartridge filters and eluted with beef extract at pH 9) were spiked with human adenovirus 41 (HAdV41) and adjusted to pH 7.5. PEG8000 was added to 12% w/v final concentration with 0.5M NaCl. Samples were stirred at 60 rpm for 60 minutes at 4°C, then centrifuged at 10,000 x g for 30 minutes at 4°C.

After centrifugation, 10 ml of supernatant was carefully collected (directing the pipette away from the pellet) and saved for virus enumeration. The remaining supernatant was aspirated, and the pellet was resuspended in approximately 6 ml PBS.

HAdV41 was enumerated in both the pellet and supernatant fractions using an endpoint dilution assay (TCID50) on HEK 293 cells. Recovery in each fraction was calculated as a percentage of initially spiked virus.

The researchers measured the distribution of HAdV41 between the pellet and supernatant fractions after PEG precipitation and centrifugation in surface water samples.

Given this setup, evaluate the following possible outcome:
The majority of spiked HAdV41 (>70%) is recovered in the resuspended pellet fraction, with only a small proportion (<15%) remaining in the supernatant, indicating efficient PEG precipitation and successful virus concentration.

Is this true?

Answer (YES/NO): NO